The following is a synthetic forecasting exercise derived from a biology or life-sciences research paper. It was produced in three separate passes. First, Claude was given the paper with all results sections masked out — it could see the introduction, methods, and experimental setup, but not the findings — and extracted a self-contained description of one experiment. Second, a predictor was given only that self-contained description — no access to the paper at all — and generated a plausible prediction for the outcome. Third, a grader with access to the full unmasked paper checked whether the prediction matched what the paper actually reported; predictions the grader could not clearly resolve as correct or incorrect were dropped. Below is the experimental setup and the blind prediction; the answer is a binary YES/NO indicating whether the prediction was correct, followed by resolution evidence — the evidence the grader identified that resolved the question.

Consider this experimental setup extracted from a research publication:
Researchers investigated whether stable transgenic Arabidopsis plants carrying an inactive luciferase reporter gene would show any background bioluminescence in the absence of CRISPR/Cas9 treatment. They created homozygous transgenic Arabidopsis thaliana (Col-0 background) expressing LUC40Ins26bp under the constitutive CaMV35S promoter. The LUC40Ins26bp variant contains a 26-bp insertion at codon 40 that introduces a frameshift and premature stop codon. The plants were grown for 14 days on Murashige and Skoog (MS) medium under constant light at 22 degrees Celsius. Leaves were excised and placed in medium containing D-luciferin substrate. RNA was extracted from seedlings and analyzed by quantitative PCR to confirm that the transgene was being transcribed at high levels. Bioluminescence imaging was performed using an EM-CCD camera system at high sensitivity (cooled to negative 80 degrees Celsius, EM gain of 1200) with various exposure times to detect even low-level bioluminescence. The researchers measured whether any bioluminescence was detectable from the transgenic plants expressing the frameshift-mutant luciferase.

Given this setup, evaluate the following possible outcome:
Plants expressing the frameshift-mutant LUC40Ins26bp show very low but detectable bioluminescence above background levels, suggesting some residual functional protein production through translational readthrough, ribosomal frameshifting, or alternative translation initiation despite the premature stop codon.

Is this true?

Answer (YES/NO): NO